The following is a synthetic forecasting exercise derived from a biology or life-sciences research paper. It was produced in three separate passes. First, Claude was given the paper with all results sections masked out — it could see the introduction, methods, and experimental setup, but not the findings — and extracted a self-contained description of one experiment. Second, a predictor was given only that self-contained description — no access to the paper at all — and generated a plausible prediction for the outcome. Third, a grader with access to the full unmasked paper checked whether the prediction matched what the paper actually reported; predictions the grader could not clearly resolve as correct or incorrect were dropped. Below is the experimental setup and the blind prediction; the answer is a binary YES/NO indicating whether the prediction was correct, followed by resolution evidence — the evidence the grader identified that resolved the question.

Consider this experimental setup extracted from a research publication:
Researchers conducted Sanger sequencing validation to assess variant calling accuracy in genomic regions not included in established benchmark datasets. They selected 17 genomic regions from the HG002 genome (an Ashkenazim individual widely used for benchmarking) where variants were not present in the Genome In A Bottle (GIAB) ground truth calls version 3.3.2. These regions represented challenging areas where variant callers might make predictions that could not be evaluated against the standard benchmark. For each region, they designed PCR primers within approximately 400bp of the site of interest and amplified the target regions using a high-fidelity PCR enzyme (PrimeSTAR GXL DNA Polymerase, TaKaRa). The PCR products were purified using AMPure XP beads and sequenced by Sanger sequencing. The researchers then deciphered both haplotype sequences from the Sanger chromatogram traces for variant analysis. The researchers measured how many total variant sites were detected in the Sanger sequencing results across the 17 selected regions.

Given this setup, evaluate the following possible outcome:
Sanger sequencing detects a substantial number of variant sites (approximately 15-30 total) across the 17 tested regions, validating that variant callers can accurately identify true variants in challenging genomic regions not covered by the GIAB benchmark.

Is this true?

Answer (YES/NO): NO